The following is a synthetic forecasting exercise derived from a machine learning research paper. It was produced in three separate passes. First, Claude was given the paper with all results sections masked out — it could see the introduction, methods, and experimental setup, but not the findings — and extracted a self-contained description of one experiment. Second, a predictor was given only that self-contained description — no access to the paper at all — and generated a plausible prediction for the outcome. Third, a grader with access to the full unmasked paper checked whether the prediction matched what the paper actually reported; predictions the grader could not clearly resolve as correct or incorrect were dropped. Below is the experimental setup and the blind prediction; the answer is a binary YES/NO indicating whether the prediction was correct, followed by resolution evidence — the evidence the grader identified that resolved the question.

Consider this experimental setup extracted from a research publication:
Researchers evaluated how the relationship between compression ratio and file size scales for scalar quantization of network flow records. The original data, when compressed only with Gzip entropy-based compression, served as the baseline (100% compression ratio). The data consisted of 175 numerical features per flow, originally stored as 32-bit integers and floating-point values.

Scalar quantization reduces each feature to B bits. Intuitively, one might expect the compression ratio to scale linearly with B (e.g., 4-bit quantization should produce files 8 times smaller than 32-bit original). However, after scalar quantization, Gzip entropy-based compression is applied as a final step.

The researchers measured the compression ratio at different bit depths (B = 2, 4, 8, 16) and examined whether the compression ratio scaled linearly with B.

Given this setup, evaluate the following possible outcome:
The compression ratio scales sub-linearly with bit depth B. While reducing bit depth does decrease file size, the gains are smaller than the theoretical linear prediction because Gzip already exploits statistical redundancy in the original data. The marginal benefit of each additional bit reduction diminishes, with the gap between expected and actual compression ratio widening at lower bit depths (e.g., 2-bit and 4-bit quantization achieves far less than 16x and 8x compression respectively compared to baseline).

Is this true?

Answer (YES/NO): YES